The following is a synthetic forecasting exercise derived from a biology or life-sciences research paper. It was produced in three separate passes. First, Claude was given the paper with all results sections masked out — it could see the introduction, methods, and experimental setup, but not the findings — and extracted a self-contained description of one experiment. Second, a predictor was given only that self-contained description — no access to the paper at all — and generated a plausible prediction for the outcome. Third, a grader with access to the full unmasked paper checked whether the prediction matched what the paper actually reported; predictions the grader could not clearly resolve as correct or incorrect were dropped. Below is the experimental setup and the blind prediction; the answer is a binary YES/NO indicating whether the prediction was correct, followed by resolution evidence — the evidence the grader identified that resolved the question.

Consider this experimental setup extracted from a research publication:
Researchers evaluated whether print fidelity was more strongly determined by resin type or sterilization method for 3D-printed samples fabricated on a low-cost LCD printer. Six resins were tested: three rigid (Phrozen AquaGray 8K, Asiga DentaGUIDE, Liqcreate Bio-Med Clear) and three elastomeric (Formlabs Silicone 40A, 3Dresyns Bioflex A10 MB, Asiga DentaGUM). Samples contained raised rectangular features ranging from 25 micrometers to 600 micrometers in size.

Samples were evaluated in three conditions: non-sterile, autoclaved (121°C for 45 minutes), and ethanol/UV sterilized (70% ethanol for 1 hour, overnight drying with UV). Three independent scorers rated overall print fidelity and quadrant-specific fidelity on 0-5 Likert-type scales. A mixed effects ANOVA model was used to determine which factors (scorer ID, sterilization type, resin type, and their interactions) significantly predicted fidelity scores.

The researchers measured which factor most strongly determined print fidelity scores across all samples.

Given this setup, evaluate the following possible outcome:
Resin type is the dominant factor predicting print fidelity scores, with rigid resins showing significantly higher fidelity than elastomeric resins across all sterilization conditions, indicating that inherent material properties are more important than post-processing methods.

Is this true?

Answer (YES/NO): NO